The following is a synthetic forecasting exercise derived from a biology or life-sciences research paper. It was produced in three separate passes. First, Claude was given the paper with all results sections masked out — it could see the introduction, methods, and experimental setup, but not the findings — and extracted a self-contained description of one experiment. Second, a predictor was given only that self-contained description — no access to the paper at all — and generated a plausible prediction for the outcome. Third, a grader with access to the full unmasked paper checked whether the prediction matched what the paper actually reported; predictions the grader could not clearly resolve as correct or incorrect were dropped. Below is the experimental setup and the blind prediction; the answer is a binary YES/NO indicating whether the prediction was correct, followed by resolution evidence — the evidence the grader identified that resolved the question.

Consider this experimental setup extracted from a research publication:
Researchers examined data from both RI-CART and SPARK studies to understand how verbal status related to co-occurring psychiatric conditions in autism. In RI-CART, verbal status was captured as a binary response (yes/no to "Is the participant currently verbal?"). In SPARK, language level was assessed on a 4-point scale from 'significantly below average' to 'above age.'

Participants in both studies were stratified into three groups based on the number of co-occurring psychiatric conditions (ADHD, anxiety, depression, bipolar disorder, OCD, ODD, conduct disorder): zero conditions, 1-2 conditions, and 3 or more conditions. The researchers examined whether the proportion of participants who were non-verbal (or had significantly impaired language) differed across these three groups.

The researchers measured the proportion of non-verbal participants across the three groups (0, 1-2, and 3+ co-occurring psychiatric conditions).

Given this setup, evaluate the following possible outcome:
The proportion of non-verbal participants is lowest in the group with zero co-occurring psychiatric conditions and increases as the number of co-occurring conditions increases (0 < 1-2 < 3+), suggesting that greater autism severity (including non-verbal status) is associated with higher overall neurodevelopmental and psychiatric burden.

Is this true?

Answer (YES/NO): NO